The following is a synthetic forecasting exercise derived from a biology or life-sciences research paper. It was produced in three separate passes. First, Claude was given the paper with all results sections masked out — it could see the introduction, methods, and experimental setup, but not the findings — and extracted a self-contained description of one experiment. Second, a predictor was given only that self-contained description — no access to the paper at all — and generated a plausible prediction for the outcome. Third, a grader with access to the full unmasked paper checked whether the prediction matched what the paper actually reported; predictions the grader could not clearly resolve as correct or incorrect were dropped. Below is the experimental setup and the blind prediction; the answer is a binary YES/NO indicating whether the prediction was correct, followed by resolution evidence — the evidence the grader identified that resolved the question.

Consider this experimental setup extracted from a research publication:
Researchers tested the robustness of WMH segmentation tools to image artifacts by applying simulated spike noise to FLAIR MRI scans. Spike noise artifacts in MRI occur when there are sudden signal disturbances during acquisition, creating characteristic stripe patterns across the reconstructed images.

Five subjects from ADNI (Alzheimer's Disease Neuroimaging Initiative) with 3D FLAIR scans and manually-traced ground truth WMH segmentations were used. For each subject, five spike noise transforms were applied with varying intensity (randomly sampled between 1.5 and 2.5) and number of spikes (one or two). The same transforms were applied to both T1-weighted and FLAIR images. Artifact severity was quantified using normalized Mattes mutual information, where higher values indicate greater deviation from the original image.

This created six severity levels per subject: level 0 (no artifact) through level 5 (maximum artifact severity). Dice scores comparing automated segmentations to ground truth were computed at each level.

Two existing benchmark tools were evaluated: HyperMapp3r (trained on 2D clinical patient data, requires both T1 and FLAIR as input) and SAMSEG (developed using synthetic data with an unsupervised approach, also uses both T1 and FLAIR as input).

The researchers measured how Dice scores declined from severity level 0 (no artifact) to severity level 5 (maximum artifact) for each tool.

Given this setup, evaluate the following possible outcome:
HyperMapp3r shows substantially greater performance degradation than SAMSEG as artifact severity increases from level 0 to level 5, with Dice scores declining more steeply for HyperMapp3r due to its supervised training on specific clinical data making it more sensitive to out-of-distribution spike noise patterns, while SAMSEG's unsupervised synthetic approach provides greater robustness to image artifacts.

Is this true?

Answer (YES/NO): NO